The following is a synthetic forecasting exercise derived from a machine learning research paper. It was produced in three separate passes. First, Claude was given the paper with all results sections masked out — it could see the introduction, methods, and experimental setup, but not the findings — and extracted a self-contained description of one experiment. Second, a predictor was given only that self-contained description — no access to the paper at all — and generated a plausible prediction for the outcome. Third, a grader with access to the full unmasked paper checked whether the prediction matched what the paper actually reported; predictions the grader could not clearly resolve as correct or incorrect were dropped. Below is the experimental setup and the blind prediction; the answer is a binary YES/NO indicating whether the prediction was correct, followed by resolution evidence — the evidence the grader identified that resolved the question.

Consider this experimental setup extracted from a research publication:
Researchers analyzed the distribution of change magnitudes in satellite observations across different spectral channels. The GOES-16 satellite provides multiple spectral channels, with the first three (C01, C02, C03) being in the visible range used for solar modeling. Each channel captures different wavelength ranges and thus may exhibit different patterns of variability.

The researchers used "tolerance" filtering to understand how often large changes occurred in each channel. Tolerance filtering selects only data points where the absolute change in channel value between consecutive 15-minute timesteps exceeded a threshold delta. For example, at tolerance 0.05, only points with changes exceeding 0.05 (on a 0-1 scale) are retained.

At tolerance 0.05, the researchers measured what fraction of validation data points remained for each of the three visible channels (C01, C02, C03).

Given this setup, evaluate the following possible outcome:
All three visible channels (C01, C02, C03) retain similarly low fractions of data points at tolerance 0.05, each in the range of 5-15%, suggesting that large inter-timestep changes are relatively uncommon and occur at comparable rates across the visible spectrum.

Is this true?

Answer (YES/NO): NO